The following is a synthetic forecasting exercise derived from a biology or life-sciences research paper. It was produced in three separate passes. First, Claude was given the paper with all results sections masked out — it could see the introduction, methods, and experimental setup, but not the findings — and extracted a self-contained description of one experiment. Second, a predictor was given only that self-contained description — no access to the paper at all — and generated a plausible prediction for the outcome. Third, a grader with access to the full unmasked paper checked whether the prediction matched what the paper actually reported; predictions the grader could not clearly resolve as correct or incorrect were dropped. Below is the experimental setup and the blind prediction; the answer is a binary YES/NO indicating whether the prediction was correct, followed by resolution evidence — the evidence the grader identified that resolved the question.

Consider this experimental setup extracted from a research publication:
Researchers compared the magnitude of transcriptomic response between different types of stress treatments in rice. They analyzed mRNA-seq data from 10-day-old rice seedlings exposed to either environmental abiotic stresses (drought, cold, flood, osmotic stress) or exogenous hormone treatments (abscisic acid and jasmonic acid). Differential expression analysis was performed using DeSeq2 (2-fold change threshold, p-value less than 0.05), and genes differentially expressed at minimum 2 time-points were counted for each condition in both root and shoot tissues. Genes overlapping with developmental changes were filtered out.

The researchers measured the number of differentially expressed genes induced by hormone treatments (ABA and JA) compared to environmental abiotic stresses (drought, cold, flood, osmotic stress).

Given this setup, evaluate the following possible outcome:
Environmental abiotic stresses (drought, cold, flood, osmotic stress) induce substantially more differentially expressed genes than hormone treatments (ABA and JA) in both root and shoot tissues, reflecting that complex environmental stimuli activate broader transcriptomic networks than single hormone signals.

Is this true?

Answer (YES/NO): NO